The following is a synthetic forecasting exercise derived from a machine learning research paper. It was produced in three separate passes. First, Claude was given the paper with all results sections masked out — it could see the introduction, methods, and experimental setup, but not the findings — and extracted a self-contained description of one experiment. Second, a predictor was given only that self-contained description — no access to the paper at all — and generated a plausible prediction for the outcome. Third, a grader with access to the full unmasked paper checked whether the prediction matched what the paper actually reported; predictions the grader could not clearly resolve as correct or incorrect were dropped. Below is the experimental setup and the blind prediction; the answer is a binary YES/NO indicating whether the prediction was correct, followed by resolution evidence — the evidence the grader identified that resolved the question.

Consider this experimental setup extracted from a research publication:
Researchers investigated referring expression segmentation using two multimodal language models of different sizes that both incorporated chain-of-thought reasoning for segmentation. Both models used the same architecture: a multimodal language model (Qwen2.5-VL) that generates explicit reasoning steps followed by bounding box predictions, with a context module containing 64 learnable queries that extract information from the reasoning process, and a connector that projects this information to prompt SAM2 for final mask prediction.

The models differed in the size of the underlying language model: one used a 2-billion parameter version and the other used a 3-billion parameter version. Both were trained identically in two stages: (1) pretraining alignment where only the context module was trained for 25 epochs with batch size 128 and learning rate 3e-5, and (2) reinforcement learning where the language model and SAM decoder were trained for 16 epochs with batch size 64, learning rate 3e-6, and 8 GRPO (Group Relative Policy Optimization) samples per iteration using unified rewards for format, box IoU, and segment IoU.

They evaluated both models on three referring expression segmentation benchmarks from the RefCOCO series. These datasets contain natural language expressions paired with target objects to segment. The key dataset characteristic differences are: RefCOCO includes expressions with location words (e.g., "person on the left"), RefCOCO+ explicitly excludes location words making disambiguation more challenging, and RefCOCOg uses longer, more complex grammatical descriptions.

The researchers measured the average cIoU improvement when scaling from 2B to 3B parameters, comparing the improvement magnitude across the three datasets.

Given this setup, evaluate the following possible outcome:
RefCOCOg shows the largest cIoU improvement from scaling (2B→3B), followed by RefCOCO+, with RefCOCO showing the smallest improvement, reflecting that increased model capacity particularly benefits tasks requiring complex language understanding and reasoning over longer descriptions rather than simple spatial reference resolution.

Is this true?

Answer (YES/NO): NO